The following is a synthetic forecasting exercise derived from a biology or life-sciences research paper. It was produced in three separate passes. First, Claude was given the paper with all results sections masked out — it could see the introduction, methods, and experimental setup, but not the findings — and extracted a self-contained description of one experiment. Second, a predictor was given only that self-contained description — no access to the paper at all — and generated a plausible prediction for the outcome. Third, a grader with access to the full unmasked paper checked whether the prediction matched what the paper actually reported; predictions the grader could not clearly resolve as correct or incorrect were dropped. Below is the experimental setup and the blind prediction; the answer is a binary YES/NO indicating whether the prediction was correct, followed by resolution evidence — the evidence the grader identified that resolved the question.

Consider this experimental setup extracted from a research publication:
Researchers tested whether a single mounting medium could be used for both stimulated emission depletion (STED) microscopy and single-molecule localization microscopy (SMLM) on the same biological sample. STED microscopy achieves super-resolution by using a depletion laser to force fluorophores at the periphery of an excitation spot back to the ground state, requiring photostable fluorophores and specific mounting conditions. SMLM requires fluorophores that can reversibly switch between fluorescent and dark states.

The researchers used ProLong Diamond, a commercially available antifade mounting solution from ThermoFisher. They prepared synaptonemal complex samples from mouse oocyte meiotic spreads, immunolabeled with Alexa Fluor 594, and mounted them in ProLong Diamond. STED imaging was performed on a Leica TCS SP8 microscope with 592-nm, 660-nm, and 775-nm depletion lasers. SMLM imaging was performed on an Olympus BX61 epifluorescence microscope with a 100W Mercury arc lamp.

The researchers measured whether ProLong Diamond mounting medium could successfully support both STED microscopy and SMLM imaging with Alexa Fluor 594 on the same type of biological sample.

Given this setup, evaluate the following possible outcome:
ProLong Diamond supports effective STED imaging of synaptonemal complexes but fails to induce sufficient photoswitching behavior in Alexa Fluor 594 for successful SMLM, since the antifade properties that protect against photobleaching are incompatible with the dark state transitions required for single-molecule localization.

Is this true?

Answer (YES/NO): NO